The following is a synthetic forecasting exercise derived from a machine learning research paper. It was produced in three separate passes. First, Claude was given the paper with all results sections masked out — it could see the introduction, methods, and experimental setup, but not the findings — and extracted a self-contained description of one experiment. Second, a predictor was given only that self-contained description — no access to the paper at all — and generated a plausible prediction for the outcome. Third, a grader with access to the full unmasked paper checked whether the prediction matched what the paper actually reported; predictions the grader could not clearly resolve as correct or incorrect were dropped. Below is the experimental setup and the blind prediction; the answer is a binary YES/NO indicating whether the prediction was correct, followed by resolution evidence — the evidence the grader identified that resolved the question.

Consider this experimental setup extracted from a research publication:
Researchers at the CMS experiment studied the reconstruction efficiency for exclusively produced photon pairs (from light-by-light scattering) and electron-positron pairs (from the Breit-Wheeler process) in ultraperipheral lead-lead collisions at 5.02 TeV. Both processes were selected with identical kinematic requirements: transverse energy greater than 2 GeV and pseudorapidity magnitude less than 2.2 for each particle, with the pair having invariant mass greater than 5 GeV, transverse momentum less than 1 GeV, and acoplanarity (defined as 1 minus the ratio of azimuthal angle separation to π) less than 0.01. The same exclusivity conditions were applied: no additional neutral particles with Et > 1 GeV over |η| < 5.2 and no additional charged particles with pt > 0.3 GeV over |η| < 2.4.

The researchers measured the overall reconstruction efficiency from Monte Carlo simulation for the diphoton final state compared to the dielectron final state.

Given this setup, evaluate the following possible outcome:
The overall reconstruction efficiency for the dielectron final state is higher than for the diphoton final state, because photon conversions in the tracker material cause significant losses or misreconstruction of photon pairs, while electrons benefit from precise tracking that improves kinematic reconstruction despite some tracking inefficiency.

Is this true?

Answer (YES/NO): NO